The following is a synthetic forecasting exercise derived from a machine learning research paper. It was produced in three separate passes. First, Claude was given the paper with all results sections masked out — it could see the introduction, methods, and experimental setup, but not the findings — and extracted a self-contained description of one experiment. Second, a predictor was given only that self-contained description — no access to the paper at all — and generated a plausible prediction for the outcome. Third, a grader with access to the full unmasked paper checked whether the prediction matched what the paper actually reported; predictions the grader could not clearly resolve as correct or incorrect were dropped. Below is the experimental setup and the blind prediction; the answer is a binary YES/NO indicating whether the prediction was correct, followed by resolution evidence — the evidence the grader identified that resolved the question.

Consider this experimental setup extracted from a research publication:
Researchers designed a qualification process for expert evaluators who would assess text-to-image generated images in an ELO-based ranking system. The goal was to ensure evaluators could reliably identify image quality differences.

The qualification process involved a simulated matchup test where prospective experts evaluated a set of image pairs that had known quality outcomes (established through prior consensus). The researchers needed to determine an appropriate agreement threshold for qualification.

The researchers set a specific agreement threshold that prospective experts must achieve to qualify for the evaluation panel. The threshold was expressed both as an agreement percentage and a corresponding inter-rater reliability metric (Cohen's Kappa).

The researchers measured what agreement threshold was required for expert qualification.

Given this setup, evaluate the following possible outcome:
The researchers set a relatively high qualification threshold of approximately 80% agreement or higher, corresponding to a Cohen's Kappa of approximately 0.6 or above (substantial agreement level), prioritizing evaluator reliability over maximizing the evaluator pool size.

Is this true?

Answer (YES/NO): NO